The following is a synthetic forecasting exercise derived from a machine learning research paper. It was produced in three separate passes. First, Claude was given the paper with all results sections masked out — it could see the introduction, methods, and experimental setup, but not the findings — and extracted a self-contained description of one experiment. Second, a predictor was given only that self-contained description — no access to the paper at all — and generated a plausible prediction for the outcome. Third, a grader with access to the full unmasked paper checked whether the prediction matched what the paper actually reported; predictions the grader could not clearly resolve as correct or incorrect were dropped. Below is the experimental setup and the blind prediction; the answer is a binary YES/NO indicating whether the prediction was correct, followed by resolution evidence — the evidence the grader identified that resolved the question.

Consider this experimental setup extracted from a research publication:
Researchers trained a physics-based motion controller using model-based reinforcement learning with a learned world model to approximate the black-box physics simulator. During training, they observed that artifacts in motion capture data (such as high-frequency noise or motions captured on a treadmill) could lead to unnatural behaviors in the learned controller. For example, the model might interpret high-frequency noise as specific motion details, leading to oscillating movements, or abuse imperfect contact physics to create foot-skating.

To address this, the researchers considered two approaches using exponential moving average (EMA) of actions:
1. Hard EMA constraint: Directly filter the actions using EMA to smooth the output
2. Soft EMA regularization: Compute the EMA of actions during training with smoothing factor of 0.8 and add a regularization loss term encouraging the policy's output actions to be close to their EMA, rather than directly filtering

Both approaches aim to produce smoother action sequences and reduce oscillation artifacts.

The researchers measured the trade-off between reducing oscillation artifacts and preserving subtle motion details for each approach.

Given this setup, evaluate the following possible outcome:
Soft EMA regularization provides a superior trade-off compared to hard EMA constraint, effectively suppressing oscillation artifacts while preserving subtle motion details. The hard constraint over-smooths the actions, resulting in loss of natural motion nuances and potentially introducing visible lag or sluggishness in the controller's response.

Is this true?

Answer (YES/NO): YES